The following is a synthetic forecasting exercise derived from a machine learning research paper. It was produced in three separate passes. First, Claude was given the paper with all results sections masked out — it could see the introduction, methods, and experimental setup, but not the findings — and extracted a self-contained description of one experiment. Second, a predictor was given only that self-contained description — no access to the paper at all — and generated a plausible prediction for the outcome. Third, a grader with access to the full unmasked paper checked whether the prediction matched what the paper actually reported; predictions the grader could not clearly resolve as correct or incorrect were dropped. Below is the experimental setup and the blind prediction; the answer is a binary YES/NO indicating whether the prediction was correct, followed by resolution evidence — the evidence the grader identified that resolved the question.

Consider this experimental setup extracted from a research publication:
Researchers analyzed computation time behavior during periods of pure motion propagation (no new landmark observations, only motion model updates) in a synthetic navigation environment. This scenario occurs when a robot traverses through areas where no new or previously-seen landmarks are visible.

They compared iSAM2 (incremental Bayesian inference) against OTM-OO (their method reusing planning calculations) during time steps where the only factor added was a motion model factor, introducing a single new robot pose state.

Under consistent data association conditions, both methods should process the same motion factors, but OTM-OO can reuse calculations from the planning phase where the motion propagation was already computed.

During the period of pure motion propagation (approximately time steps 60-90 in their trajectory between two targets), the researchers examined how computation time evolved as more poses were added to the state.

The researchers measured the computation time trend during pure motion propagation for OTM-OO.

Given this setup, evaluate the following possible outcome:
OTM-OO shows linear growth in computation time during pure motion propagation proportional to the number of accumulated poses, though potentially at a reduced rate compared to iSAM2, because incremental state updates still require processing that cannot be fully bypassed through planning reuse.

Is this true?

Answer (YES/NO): NO